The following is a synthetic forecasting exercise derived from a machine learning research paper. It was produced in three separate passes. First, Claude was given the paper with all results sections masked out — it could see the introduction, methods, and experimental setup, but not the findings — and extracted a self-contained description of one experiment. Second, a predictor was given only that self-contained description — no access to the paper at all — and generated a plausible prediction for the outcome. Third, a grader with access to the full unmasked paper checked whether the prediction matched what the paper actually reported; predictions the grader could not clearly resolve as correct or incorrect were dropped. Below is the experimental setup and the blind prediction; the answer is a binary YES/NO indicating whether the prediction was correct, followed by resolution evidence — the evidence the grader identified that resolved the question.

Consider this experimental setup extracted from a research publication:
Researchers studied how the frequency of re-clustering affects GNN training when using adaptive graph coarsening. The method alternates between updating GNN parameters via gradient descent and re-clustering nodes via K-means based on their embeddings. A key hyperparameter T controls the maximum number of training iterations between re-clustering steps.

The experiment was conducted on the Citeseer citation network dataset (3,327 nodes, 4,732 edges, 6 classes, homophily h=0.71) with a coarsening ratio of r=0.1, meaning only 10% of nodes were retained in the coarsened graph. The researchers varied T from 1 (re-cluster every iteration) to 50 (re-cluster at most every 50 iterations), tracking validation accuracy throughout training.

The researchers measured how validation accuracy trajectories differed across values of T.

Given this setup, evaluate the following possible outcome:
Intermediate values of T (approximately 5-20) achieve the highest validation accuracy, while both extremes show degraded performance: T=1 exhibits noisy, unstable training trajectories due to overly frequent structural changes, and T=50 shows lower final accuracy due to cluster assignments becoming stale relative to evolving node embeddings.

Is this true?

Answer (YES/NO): NO